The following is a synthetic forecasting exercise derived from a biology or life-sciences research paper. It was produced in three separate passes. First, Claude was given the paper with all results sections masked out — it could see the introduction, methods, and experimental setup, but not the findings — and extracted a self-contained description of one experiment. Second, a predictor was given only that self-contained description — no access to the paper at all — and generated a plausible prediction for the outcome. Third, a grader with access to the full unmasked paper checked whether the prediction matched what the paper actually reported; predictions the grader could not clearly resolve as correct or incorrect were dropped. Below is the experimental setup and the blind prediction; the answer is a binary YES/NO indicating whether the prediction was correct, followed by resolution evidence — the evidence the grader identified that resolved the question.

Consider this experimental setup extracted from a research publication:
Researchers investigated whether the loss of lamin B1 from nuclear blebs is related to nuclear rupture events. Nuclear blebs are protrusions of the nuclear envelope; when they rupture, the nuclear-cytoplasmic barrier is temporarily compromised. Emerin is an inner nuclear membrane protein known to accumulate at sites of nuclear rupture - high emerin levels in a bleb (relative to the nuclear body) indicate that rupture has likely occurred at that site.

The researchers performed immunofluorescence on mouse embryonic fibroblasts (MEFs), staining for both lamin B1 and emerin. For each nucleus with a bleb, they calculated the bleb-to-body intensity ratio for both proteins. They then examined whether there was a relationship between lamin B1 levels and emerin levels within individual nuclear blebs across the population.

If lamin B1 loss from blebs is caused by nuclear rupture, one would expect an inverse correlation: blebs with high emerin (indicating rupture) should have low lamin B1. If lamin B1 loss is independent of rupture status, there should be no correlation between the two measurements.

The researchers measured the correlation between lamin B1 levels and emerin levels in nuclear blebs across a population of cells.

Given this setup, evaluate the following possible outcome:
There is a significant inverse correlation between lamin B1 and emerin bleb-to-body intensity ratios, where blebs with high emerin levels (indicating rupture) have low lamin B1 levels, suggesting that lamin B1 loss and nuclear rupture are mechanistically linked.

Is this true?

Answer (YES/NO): NO